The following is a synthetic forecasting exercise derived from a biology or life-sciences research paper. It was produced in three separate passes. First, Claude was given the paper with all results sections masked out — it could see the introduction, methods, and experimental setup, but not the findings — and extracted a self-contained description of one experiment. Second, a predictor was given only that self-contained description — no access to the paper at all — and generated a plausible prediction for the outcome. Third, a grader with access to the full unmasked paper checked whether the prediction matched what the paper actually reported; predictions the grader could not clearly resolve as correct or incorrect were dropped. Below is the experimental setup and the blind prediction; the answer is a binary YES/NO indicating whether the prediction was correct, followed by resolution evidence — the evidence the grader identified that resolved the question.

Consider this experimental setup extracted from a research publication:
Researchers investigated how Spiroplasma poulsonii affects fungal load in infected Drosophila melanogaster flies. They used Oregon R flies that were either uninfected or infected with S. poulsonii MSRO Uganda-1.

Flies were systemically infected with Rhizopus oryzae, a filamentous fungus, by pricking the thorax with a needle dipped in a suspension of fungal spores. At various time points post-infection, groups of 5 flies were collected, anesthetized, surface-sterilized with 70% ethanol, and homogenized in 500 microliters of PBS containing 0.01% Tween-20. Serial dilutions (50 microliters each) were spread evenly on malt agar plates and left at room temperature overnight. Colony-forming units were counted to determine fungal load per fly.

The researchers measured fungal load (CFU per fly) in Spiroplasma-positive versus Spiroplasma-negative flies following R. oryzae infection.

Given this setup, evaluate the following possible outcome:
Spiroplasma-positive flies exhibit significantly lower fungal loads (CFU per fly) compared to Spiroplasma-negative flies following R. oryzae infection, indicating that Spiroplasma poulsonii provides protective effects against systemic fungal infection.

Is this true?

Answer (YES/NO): YES